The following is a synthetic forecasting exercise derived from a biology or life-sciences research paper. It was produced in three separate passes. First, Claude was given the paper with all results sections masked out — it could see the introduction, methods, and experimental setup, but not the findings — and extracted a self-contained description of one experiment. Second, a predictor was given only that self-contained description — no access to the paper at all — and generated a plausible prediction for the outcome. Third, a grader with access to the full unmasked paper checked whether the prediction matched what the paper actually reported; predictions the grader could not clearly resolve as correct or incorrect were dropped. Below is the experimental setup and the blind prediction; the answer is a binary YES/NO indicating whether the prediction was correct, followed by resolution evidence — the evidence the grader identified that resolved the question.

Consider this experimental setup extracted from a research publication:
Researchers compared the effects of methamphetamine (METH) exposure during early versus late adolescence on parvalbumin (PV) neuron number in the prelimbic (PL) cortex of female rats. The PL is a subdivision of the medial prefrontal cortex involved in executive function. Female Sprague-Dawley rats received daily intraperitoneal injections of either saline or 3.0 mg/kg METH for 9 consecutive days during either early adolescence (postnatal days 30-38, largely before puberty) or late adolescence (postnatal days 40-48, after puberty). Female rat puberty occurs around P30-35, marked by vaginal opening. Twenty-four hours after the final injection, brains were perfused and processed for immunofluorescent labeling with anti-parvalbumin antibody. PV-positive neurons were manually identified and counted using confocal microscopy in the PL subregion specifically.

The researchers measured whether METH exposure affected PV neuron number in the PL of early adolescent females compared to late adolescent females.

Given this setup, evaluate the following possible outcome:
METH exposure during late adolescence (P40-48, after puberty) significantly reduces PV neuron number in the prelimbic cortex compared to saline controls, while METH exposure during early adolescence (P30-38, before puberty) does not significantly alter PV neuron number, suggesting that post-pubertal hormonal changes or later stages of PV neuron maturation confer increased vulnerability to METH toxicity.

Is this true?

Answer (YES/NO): NO